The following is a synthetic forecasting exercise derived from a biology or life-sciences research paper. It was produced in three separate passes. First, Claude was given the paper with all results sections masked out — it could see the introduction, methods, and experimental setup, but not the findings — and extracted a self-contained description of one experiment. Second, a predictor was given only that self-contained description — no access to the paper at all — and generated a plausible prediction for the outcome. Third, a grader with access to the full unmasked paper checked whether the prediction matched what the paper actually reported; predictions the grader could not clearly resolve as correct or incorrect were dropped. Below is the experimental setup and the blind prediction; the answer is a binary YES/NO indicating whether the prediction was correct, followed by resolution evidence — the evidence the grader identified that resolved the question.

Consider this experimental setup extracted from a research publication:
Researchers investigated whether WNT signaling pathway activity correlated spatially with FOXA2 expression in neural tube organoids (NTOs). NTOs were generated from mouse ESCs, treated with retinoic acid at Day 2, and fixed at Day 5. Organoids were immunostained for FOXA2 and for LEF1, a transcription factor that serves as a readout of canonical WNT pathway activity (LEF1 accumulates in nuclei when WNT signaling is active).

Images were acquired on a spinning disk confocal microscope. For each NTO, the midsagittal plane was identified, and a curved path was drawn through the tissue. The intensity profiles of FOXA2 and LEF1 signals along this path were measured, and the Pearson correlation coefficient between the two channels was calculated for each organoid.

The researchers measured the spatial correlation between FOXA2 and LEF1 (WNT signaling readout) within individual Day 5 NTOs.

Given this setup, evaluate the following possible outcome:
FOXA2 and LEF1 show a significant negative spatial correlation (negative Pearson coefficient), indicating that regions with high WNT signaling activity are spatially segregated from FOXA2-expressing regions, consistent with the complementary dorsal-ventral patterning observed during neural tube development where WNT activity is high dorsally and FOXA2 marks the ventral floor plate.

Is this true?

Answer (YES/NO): NO